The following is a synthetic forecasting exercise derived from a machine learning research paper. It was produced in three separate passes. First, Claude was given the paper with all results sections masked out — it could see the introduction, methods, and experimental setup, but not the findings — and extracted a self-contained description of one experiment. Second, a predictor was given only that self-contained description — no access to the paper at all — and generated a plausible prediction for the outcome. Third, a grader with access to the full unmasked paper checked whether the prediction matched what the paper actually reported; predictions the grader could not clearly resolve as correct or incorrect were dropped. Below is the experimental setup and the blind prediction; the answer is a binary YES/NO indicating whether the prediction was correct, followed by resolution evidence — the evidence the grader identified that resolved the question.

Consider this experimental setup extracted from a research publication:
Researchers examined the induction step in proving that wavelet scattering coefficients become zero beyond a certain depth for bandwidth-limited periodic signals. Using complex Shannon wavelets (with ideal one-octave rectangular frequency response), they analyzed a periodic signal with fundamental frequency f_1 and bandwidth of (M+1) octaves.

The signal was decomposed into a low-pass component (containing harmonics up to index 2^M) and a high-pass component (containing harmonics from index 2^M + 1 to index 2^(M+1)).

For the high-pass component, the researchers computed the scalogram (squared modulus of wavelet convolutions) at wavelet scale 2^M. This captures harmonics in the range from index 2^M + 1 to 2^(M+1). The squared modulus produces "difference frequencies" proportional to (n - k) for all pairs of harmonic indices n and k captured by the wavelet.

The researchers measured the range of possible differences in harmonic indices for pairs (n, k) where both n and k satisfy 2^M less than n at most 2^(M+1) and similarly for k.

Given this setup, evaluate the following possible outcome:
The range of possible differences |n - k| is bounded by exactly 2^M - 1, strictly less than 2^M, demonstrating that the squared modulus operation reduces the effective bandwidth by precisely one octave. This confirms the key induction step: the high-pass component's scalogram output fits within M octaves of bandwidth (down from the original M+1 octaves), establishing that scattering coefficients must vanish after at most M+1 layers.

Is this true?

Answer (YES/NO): YES